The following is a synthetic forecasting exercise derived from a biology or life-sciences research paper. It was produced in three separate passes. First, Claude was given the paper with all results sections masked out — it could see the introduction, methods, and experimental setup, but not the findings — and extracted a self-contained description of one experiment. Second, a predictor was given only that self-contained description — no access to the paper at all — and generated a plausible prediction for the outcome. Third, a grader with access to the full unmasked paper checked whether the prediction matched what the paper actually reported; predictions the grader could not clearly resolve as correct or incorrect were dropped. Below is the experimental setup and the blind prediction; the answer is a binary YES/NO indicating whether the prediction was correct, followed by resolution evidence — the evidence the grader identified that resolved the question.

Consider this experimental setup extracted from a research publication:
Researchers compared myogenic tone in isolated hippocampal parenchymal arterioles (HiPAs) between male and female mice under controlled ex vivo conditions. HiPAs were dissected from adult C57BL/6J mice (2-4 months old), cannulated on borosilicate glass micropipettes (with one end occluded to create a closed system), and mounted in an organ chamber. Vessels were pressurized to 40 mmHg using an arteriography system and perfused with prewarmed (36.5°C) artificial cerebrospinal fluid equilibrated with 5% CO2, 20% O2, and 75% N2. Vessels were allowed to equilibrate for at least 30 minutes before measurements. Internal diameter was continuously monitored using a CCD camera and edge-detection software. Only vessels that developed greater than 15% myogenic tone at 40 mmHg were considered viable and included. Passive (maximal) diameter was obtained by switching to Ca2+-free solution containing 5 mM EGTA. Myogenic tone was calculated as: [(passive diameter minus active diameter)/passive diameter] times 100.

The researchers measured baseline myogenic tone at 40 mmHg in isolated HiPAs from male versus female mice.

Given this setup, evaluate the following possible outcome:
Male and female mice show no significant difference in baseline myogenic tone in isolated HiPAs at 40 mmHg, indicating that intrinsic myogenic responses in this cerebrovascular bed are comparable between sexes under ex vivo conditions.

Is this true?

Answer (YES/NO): NO